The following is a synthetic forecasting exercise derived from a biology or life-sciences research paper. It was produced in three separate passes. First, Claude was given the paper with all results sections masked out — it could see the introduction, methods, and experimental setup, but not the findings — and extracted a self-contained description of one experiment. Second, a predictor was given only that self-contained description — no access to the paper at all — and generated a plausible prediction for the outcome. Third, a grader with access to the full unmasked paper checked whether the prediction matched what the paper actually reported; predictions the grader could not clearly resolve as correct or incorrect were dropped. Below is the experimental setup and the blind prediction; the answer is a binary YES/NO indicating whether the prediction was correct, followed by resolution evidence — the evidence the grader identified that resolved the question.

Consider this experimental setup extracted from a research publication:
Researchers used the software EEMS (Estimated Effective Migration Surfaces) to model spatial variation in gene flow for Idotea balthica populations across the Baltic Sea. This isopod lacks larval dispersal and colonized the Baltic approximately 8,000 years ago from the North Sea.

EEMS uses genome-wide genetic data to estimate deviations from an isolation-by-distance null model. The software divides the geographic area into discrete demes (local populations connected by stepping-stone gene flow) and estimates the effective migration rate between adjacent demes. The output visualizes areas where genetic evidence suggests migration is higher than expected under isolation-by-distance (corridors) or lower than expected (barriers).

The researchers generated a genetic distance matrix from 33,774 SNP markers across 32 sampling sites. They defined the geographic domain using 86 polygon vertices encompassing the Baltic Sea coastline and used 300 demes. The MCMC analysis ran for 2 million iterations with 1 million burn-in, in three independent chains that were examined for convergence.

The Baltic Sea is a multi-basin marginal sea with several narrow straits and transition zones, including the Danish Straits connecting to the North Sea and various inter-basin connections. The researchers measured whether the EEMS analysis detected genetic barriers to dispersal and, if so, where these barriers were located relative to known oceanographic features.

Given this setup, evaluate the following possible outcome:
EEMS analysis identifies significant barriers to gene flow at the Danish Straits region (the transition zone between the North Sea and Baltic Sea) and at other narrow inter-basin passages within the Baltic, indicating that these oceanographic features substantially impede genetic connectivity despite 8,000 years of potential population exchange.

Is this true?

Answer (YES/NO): NO